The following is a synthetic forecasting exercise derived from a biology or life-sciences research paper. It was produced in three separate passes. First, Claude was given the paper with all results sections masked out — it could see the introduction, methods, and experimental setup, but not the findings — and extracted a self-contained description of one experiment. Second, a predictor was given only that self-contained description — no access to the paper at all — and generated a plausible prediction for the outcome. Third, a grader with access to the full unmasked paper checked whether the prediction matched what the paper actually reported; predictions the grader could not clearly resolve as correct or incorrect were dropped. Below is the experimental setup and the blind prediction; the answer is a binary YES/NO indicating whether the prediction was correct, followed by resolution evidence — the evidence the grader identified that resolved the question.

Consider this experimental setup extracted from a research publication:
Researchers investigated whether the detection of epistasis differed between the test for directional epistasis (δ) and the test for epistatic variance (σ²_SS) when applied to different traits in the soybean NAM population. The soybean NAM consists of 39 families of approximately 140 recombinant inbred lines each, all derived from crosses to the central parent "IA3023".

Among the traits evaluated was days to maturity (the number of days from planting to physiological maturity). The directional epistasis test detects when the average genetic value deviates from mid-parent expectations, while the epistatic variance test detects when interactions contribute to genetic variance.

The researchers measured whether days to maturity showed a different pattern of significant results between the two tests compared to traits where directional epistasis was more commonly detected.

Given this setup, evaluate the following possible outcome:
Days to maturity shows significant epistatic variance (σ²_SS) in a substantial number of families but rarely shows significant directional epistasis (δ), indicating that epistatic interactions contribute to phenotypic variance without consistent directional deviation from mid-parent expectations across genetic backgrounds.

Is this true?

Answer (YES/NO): YES